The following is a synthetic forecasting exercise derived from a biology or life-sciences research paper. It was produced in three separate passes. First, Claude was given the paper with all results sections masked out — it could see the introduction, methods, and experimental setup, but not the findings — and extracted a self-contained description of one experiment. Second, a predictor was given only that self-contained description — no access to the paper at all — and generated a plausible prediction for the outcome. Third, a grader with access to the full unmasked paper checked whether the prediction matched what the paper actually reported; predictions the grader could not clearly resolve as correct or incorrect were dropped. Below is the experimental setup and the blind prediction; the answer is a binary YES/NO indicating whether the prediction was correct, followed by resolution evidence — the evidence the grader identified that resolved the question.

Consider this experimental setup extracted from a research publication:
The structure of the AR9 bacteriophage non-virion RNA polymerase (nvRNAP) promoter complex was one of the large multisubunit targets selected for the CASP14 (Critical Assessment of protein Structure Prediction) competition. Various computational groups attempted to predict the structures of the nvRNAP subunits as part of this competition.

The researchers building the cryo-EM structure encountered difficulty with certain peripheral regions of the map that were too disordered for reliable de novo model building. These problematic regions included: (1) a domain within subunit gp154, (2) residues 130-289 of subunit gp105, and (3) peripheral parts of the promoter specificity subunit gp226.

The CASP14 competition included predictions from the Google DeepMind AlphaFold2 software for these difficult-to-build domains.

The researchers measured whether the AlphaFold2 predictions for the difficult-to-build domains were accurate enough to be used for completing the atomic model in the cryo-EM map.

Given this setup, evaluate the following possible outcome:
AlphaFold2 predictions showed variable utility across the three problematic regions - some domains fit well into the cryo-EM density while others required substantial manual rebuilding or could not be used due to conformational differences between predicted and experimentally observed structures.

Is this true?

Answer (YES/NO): NO